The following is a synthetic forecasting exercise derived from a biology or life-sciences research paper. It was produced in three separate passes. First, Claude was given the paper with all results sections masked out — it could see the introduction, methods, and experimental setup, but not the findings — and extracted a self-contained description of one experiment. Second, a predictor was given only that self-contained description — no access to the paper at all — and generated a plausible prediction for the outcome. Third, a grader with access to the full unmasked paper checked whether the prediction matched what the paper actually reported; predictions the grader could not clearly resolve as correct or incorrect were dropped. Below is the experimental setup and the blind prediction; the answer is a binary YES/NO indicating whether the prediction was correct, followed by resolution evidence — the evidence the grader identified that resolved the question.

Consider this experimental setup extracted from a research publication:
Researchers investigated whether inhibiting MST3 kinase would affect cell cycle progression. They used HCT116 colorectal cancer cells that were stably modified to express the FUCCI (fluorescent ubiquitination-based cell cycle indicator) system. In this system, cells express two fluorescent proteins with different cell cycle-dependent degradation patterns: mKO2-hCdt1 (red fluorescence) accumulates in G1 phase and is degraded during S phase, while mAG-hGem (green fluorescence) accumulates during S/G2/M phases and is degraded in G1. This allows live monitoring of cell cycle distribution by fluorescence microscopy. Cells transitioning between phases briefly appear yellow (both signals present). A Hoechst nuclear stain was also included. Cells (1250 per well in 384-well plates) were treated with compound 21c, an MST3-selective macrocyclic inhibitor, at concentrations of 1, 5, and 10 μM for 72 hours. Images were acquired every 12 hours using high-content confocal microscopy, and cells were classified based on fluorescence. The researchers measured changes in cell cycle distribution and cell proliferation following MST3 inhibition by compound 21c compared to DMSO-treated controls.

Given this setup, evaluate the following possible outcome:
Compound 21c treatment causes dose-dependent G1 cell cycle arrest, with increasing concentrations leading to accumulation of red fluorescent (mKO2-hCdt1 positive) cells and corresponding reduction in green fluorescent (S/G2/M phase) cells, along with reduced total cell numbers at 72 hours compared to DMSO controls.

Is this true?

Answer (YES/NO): NO